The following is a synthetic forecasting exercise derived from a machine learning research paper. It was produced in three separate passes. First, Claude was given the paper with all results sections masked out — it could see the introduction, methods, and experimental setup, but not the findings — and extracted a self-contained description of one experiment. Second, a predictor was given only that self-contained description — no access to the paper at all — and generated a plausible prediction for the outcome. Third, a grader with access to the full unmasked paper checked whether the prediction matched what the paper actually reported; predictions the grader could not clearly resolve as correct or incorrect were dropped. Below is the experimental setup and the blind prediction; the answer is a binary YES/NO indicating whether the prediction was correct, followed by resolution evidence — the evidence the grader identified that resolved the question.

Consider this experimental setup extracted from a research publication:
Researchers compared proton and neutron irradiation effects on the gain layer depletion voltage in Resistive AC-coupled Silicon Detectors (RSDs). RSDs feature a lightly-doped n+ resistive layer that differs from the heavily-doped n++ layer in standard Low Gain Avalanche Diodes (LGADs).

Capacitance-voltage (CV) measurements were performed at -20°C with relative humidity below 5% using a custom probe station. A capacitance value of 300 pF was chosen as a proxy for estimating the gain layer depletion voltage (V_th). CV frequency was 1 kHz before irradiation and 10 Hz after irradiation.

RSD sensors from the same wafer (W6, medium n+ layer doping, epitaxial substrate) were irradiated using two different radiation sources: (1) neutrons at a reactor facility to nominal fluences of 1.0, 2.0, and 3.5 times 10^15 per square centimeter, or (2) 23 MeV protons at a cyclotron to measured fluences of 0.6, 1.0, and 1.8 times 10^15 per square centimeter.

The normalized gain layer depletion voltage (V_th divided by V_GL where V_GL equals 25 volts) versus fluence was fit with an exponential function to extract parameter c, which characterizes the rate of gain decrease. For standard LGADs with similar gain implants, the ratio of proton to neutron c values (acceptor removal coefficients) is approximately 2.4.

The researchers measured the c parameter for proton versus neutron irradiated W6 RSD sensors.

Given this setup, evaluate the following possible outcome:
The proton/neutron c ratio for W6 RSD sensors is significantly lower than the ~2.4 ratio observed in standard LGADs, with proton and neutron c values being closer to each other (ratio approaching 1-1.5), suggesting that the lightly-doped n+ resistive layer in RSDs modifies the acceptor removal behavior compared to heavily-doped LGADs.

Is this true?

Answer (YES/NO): NO